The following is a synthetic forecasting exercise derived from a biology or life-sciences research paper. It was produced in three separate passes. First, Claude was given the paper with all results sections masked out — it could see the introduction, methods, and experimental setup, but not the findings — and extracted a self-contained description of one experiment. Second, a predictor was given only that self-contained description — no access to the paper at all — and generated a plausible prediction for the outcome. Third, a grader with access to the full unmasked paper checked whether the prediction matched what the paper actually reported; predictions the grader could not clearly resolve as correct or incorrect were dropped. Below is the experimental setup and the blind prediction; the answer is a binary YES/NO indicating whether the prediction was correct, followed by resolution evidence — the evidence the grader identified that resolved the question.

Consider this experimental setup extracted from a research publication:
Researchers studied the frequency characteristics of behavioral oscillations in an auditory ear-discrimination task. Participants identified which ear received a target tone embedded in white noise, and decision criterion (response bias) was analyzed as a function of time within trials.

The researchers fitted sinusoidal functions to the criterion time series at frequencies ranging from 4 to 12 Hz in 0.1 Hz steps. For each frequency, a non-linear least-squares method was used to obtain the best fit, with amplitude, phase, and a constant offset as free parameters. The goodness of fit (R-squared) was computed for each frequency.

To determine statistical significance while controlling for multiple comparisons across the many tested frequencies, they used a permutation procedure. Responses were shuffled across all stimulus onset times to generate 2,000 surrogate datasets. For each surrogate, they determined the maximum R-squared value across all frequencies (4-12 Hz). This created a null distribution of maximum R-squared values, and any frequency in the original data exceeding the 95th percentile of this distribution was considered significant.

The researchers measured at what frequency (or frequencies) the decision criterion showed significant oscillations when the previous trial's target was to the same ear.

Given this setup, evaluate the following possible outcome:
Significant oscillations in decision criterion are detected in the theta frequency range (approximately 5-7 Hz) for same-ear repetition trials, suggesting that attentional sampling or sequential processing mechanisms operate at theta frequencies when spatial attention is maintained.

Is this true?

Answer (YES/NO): NO